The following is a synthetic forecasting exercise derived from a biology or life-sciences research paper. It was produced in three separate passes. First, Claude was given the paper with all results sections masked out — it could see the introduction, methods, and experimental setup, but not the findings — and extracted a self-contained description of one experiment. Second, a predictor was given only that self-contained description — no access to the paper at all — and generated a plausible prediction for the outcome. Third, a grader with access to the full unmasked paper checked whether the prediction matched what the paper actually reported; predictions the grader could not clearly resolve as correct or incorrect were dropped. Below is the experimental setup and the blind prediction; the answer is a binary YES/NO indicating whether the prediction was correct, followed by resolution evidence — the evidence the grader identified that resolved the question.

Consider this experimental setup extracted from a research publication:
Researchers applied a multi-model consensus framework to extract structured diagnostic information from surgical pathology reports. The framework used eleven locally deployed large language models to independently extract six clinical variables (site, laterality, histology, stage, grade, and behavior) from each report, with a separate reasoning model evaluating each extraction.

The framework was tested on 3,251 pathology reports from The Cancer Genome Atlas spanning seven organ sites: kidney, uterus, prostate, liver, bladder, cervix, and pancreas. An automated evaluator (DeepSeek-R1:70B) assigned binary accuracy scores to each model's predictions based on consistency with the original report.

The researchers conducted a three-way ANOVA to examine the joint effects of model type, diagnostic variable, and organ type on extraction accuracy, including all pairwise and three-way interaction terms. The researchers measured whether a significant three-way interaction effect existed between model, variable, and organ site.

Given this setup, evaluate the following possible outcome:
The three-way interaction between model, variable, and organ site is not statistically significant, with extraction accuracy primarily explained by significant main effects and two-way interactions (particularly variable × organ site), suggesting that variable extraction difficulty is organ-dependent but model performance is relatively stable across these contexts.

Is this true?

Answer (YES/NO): NO